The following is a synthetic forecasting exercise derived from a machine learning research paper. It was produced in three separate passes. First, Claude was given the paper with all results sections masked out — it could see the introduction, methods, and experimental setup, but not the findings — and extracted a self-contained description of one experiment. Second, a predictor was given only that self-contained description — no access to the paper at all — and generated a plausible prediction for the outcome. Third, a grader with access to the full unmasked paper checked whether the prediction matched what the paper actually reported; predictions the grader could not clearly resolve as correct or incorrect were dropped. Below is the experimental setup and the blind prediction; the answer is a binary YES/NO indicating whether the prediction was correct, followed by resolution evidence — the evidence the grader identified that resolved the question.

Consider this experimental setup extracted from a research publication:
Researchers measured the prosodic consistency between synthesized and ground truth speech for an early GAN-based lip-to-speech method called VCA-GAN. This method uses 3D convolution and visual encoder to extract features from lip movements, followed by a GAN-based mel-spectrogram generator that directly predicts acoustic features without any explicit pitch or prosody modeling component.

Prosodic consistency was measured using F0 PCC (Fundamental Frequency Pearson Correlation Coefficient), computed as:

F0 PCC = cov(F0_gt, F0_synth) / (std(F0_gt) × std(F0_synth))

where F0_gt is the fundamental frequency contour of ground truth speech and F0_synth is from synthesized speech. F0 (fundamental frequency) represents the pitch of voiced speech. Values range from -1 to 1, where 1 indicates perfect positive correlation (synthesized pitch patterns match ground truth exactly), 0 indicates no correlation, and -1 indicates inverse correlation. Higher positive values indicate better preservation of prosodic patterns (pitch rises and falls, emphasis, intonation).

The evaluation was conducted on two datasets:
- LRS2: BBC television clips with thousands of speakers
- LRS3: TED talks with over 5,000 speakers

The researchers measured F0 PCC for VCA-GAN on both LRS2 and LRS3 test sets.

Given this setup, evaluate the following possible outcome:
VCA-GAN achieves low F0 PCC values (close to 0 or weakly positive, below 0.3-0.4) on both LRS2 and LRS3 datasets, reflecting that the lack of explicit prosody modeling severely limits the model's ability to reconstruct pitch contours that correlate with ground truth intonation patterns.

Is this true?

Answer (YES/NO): YES